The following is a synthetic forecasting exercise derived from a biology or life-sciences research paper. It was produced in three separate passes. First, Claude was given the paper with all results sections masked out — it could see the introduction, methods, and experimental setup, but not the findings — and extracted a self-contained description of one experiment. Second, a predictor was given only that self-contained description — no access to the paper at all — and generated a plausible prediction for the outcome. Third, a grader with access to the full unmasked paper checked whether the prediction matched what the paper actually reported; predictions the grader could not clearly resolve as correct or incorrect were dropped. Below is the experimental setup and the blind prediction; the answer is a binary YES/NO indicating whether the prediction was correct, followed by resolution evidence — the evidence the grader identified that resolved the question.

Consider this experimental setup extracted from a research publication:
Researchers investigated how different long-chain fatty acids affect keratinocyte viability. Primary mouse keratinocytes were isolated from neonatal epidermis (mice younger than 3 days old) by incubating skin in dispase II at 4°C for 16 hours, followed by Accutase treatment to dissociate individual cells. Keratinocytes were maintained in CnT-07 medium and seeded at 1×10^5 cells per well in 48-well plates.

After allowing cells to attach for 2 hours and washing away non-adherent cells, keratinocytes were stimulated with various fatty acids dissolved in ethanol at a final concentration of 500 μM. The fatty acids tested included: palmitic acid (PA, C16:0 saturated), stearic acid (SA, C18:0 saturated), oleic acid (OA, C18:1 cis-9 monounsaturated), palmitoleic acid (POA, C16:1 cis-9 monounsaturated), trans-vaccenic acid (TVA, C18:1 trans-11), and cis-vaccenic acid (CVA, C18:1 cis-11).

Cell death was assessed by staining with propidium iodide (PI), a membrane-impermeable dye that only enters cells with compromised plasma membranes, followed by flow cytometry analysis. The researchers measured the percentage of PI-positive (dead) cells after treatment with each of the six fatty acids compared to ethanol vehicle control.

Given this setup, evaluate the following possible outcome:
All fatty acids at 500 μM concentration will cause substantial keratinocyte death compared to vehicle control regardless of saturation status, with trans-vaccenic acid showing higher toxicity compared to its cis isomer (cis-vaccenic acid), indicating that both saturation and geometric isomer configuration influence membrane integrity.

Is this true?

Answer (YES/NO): NO